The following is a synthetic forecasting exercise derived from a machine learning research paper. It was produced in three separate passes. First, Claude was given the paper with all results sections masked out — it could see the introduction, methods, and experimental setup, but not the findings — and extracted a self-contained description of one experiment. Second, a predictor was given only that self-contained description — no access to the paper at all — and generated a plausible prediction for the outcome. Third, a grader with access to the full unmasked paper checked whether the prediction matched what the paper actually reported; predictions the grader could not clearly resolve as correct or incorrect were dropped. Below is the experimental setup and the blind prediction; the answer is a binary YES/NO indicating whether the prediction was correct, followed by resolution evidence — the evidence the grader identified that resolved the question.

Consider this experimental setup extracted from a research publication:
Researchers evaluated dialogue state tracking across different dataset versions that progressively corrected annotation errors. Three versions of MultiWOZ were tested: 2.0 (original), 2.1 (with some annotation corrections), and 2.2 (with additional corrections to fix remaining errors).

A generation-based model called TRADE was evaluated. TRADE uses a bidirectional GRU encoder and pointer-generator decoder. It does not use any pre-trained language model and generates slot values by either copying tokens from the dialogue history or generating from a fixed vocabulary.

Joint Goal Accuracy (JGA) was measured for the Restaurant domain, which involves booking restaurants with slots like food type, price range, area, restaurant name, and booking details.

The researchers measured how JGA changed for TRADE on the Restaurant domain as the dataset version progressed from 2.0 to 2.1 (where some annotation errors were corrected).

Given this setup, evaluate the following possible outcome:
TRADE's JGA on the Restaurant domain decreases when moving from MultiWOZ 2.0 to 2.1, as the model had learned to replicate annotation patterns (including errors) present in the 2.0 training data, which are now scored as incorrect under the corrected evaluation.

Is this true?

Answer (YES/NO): YES